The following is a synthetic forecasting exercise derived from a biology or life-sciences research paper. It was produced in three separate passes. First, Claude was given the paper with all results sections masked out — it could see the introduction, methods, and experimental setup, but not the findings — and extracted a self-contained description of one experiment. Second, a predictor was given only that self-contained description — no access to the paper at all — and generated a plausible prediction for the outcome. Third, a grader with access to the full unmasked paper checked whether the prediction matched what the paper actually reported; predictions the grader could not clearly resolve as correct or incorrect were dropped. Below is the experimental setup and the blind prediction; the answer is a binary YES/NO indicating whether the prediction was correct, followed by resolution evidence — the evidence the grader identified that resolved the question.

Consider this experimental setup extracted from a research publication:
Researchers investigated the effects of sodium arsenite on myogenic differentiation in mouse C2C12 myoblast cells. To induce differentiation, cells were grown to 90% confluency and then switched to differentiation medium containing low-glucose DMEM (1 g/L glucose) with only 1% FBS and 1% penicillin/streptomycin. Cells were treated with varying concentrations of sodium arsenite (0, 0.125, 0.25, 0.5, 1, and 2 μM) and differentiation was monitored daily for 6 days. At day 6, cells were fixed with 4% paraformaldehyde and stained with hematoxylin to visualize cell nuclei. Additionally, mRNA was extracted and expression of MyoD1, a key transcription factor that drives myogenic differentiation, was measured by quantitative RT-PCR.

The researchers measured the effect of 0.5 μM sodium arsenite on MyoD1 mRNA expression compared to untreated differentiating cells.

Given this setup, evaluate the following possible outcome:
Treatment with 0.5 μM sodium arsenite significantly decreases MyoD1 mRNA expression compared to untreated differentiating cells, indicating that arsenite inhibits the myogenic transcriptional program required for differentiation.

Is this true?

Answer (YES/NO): YES